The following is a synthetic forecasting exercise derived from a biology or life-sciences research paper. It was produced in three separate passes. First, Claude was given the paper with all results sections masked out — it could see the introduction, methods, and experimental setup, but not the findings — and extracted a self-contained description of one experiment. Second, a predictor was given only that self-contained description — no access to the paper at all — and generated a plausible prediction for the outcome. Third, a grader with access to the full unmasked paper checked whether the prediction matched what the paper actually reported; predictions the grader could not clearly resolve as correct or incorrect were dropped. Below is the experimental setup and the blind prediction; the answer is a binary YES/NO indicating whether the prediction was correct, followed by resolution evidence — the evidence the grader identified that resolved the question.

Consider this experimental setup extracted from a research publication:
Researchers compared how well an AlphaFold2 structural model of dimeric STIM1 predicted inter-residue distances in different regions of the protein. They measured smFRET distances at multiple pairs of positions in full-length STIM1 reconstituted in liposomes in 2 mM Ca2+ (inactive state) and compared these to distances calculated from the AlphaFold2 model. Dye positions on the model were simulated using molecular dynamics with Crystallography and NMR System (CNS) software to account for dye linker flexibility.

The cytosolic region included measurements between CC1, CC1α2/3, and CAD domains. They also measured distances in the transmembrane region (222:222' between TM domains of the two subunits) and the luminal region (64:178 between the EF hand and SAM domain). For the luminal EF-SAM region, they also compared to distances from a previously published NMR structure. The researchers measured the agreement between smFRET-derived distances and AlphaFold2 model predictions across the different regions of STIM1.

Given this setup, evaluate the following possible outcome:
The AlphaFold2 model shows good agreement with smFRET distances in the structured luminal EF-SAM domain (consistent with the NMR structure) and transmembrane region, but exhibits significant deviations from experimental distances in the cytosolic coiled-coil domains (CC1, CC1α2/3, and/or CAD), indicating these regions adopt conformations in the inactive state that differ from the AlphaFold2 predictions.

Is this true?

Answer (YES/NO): NO